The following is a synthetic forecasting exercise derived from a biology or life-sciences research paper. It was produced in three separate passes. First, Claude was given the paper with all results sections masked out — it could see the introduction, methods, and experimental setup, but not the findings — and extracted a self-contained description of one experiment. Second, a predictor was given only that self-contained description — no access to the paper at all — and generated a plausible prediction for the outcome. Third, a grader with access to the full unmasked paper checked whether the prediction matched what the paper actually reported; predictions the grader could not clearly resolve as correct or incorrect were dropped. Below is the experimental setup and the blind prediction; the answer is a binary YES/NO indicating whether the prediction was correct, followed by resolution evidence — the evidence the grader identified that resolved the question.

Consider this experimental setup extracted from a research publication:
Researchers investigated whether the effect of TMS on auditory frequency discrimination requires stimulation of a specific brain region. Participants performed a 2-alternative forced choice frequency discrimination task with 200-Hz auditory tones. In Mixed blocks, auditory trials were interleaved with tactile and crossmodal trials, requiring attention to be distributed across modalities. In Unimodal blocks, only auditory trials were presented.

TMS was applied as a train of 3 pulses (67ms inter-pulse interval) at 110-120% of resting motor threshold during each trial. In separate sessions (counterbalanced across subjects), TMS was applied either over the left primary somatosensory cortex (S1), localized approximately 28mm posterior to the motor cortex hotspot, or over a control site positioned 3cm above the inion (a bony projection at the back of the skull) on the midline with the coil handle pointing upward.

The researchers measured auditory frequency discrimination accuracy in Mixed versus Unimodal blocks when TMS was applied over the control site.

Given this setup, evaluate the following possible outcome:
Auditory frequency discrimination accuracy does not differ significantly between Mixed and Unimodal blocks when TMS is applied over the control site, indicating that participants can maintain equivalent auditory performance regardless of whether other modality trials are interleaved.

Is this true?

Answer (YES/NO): YES